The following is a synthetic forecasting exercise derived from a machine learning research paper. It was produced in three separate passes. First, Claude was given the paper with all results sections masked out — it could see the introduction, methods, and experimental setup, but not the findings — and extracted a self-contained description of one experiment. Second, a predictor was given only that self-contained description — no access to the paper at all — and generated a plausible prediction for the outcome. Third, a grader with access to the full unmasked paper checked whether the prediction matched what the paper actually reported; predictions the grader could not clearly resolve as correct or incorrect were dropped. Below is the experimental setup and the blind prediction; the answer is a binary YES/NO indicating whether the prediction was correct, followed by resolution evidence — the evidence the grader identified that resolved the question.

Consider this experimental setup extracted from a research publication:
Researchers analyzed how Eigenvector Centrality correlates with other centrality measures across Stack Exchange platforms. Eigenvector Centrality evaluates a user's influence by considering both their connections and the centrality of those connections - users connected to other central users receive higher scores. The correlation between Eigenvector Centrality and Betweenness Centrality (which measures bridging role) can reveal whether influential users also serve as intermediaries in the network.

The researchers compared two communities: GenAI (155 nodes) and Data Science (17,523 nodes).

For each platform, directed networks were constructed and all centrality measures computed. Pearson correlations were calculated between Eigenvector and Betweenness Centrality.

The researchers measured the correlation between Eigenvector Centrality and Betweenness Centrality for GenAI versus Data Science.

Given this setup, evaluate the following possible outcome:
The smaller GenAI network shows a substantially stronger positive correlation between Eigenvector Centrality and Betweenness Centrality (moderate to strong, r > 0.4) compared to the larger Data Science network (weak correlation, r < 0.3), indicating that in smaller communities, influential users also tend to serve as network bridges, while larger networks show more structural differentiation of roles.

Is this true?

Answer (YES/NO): NO